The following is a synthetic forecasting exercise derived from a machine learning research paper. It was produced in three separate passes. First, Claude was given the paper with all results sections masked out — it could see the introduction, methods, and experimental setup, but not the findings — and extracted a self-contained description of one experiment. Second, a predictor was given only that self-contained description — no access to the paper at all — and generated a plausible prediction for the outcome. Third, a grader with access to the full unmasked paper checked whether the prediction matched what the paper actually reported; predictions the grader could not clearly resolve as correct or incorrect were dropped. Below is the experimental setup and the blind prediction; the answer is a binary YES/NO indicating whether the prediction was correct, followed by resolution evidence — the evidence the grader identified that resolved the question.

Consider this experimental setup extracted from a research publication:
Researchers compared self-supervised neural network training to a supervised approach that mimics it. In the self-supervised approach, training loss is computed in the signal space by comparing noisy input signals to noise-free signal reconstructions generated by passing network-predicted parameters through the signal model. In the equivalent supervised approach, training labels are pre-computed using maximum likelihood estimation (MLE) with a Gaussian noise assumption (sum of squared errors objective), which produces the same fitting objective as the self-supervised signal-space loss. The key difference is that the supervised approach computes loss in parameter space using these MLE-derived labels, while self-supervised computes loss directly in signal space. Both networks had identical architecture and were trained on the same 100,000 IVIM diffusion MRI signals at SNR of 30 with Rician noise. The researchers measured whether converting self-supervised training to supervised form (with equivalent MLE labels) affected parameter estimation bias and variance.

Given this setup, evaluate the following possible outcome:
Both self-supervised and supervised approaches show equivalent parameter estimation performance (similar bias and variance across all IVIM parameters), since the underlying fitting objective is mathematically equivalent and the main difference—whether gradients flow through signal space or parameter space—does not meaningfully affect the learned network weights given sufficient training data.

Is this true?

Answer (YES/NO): NO